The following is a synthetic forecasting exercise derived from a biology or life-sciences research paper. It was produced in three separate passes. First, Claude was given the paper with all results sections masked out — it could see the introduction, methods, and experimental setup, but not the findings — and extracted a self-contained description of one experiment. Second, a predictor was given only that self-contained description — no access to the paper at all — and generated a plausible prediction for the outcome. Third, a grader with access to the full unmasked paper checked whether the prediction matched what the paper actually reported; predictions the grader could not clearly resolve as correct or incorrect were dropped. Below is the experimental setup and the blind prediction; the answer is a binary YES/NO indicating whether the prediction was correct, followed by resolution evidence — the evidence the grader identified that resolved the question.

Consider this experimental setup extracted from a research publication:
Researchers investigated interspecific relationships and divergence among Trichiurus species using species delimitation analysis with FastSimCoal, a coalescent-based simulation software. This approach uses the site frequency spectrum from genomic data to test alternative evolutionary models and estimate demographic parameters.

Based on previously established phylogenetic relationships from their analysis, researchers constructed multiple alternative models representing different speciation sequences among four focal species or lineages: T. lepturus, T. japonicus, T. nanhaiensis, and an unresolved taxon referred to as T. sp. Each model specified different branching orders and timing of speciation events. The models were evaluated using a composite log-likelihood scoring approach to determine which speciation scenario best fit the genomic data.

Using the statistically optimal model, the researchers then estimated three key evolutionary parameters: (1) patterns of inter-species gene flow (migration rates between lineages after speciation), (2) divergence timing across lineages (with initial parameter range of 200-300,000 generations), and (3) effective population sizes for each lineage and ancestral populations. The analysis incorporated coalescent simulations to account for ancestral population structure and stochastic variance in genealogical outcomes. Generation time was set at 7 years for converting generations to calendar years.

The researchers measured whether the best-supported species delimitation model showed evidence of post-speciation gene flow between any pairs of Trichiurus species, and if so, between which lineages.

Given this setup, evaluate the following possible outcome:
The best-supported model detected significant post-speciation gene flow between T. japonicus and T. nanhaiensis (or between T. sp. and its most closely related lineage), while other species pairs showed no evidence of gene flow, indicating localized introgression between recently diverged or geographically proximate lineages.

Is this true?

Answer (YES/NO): NO